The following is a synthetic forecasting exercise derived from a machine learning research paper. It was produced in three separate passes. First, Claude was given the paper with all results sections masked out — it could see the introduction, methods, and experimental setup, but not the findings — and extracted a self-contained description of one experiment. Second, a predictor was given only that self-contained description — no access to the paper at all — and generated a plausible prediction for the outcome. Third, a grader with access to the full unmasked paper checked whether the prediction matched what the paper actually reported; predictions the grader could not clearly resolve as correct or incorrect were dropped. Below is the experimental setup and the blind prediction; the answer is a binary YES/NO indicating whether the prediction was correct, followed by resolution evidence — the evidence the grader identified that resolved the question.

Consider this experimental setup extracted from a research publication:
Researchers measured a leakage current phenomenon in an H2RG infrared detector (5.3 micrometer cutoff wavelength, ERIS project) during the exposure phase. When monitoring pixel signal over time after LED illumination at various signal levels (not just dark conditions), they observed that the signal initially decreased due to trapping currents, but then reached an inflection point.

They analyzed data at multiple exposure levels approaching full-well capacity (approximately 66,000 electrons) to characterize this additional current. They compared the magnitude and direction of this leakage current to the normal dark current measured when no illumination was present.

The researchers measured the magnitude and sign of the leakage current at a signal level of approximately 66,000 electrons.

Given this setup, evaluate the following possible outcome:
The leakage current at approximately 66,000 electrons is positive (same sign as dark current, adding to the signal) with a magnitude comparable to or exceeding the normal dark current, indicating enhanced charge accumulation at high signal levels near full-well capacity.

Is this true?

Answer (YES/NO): NO